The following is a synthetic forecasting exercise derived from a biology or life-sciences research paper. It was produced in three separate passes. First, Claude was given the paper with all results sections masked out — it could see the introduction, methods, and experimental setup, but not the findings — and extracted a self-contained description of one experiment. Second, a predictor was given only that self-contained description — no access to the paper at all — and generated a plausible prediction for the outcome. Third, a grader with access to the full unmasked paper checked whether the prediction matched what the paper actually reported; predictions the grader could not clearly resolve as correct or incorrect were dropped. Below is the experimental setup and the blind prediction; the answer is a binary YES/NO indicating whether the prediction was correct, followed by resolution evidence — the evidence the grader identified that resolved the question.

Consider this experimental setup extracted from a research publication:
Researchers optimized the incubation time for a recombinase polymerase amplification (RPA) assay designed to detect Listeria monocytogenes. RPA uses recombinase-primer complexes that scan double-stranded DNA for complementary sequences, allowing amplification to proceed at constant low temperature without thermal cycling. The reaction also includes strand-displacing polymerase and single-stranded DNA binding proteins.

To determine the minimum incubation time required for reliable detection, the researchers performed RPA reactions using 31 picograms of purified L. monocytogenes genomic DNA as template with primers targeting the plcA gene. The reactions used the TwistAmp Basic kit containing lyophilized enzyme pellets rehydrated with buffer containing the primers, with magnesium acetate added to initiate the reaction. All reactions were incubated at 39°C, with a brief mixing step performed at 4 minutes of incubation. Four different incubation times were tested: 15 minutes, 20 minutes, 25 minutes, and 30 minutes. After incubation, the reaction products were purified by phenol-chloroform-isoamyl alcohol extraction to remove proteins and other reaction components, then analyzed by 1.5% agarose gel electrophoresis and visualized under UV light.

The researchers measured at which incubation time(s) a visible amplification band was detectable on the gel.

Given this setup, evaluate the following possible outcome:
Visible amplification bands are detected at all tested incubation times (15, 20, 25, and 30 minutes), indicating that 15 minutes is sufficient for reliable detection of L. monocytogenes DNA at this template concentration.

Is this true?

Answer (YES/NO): YES